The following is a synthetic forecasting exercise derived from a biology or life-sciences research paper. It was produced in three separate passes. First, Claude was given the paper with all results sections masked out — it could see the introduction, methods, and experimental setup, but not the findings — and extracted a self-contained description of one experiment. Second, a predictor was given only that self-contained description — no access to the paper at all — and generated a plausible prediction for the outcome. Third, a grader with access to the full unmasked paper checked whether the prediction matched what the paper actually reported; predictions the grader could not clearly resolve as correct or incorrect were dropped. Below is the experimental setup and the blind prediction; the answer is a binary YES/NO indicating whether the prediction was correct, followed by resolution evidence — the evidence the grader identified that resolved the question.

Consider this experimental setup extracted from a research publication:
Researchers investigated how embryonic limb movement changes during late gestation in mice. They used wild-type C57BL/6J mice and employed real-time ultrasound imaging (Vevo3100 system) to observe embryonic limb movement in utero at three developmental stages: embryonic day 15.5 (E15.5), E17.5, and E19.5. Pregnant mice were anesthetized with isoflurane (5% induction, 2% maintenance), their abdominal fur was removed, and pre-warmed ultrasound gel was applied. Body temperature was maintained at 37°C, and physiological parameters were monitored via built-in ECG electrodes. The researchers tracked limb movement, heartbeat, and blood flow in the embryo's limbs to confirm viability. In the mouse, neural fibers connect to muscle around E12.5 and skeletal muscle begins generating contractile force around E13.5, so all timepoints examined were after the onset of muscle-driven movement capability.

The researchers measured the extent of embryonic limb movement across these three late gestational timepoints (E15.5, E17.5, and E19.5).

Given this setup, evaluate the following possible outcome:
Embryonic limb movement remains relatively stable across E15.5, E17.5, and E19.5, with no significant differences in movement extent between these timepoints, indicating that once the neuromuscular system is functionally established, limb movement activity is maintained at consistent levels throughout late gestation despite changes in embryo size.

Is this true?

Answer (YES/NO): NO